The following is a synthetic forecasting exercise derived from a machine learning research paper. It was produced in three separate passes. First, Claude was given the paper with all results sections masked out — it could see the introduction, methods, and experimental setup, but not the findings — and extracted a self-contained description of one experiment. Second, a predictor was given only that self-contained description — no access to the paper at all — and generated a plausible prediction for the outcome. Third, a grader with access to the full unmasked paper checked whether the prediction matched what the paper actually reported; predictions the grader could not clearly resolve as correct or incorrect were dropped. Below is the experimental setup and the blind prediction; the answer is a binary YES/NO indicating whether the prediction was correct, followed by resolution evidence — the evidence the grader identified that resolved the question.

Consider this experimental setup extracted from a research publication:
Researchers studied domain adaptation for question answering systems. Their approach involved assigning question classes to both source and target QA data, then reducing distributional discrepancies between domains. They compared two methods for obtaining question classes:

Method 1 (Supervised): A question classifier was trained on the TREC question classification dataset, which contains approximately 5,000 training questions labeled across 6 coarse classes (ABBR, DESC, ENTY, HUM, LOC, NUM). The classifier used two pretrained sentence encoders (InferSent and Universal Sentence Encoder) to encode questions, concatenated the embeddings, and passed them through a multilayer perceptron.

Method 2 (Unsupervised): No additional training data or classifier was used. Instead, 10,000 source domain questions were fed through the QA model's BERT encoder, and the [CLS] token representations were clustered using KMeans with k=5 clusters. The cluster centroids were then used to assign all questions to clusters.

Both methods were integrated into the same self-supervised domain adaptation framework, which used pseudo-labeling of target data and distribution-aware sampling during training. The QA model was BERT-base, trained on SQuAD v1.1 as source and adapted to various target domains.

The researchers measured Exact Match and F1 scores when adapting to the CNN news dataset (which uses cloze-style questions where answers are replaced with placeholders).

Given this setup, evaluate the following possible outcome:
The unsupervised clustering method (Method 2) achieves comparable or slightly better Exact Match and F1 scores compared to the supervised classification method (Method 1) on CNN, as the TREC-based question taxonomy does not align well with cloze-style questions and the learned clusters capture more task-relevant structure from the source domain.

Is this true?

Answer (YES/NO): NO